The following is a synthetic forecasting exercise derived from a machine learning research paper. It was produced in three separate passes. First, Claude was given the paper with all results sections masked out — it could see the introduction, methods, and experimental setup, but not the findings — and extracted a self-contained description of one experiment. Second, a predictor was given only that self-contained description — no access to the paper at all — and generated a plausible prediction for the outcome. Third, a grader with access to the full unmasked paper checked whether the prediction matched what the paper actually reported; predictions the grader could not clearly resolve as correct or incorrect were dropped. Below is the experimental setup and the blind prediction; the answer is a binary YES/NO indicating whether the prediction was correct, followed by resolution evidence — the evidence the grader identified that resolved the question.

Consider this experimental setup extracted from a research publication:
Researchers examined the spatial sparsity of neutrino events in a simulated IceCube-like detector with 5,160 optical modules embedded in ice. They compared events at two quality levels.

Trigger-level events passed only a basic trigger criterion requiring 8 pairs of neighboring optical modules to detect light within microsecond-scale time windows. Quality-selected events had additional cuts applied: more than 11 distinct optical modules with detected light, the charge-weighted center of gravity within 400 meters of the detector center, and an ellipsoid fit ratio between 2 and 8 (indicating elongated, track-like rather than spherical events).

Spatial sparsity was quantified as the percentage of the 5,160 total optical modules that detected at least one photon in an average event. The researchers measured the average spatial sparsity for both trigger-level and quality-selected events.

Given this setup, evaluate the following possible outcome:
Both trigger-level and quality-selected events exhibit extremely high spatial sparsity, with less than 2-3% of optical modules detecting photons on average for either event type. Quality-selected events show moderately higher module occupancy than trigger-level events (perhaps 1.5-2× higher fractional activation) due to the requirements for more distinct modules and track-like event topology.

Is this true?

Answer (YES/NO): YES